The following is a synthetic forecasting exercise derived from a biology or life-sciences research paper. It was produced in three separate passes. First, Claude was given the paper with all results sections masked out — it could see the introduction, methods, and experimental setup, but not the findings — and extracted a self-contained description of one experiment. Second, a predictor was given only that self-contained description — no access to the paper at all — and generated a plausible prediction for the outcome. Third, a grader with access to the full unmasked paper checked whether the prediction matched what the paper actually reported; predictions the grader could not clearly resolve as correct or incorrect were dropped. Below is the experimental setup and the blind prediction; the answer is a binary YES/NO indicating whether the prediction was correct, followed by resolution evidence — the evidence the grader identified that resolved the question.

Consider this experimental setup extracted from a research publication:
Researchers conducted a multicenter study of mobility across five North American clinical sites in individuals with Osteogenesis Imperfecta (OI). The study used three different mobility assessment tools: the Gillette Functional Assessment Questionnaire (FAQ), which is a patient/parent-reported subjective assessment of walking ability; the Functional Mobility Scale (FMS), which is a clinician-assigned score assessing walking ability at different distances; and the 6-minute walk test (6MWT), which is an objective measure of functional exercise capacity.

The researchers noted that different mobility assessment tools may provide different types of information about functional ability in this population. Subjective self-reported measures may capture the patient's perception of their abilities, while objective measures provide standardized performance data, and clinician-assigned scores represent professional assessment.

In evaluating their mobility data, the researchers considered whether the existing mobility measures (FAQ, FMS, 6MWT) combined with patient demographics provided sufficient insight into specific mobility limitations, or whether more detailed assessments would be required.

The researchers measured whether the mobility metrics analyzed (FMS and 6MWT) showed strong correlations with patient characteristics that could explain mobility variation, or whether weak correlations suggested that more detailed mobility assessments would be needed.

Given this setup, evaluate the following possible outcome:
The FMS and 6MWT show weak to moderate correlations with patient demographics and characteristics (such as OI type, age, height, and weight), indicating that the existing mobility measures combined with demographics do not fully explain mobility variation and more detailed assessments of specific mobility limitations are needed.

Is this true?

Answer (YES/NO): YES